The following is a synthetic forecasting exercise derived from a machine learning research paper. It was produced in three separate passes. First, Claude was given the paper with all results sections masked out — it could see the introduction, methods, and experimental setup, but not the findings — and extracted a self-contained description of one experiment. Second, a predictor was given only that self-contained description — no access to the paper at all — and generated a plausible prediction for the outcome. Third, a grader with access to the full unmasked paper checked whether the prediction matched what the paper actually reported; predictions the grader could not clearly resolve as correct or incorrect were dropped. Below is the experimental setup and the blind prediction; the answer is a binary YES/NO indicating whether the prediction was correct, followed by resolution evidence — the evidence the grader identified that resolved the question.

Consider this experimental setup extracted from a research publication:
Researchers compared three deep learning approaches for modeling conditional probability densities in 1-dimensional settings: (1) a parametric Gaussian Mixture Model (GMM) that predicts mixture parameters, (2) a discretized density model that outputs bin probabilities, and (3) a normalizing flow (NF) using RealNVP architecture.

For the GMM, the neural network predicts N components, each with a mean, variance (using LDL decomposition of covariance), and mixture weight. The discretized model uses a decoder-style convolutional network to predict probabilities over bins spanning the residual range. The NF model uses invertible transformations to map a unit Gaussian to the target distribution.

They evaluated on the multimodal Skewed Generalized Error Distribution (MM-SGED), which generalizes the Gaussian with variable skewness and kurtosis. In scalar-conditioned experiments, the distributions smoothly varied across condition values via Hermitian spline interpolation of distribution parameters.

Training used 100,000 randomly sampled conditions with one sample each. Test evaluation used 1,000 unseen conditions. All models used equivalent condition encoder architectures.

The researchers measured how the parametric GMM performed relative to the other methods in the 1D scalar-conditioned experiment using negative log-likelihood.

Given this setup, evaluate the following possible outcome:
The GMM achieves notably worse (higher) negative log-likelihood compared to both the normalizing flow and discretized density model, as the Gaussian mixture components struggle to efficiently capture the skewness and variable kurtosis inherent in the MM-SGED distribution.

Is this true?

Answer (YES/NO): NO